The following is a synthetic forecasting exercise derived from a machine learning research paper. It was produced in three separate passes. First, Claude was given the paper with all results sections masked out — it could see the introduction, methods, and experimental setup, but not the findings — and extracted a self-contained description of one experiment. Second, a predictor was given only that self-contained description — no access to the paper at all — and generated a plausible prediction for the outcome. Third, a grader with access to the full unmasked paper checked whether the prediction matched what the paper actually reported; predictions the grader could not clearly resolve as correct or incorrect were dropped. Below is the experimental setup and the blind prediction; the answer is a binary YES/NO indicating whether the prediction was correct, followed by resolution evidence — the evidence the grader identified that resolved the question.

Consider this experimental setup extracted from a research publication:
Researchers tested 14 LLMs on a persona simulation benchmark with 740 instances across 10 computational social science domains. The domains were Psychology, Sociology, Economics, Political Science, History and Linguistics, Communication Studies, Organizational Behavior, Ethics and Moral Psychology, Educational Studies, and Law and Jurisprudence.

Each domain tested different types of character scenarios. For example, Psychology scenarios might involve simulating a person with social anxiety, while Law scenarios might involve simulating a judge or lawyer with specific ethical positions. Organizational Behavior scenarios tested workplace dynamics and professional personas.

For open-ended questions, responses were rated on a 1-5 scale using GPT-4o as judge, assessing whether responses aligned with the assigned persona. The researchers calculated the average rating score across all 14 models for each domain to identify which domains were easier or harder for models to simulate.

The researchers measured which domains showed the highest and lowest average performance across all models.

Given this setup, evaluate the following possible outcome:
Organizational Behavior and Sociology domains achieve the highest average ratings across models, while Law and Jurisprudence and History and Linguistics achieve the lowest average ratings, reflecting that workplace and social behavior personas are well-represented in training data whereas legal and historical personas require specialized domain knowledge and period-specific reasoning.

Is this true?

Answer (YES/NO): NO